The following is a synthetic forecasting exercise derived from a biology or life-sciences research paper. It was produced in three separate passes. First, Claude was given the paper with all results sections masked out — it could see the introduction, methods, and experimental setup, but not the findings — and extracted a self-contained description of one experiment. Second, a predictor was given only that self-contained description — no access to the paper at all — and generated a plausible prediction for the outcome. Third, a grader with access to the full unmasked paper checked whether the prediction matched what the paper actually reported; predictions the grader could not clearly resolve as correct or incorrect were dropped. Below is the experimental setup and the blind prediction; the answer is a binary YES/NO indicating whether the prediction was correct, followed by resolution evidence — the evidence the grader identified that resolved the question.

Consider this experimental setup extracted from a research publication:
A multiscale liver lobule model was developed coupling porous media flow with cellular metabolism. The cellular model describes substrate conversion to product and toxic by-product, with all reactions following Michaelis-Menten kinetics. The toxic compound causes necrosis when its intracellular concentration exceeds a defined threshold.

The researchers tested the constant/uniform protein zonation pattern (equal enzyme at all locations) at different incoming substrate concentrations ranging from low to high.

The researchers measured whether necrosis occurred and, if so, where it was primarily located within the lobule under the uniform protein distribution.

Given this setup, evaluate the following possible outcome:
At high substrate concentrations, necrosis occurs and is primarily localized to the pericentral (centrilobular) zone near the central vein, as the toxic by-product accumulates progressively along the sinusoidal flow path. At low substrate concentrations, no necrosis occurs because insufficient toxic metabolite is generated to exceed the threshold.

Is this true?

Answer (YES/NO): NO